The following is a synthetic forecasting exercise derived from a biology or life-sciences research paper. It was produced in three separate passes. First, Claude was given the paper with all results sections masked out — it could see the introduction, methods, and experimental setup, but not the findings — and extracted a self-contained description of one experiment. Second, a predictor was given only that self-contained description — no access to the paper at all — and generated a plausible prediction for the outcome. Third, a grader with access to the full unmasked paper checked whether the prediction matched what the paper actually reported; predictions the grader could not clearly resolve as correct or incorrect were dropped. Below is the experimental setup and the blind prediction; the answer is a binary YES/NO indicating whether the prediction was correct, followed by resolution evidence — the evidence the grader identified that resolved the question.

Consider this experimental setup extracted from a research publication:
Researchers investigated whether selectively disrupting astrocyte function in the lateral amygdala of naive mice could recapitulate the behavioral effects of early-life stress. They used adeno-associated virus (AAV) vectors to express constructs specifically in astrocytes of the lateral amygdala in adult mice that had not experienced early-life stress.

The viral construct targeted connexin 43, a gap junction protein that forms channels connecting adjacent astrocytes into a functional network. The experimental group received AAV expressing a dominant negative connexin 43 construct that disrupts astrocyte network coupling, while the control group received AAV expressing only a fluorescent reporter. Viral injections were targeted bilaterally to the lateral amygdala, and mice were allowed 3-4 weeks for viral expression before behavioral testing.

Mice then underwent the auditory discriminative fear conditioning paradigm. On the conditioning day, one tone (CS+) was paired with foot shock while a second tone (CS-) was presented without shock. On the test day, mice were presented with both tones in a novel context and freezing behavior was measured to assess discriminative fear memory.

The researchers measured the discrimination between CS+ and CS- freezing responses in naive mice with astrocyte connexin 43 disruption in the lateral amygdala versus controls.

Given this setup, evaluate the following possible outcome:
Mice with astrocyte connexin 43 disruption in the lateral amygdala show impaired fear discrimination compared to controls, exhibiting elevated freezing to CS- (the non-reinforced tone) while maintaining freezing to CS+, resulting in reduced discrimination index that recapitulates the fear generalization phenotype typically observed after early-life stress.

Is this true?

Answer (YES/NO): YES